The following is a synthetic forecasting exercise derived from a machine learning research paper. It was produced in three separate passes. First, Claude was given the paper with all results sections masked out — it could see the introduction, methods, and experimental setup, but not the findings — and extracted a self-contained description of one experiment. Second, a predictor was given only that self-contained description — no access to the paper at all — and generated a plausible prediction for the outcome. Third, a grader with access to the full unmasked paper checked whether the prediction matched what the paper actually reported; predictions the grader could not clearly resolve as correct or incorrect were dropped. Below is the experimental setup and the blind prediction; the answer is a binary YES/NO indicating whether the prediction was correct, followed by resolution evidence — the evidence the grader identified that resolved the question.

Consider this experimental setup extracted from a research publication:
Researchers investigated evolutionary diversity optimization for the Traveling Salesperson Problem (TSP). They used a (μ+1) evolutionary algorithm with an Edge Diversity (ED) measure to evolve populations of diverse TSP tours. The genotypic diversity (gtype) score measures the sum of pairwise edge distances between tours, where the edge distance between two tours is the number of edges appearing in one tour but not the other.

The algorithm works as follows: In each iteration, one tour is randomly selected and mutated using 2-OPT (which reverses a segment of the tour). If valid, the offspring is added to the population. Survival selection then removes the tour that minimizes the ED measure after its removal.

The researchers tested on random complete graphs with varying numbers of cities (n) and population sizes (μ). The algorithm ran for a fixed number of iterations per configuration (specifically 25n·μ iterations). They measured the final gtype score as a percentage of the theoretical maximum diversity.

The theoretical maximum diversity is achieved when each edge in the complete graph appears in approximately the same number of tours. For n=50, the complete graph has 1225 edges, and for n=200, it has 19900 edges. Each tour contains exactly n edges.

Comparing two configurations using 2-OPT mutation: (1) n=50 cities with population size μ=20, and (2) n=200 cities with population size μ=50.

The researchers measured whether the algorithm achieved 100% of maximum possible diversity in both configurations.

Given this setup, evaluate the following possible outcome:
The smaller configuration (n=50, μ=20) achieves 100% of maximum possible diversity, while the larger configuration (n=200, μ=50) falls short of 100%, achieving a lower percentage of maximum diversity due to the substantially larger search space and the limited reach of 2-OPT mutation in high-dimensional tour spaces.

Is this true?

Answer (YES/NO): NO